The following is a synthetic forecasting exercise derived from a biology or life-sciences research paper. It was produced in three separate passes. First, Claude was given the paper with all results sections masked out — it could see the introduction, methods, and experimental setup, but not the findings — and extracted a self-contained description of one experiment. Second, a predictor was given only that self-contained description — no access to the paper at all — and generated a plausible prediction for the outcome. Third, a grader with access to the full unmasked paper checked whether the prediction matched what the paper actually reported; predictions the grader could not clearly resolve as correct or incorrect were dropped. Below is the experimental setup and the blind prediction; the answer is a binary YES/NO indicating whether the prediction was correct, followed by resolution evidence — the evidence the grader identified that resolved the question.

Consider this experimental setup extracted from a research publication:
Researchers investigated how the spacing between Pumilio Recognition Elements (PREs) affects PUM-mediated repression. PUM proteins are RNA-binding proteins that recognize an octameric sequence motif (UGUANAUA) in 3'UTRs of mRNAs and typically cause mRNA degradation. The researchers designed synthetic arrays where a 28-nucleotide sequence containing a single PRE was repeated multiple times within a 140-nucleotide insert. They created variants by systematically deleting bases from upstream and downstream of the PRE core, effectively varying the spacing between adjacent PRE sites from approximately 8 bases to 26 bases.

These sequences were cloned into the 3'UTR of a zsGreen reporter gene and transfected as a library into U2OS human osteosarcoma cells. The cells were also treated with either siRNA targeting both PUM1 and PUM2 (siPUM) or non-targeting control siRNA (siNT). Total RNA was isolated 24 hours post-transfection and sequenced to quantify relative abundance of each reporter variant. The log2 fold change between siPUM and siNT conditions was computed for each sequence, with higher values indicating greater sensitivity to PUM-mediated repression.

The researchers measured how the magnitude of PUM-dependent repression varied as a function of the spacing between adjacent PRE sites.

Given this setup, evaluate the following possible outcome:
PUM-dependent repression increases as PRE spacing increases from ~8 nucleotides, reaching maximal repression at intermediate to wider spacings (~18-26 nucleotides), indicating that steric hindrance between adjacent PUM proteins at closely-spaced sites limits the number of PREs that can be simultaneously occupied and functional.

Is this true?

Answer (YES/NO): NO